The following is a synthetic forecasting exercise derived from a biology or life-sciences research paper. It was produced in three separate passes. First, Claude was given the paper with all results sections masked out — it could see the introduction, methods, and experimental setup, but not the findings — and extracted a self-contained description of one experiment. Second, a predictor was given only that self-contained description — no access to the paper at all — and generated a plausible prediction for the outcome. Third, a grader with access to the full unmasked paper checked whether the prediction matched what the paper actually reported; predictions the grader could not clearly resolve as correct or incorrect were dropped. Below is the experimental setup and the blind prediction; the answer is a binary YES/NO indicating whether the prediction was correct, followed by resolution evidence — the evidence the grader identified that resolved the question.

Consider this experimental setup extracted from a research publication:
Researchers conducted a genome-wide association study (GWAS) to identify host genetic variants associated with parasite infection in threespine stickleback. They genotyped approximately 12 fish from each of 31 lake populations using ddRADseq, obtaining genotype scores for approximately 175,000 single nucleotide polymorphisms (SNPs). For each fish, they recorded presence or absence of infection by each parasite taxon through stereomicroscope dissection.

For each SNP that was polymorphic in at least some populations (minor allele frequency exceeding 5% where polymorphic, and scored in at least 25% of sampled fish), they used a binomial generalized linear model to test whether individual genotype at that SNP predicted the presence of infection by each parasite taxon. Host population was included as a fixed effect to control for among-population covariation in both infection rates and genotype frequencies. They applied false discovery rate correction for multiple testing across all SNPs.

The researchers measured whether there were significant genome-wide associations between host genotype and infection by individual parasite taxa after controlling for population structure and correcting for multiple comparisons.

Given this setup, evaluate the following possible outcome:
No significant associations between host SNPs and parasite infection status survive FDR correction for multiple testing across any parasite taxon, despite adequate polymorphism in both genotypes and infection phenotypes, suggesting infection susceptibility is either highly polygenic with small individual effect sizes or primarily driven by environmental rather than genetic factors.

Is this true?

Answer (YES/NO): NO